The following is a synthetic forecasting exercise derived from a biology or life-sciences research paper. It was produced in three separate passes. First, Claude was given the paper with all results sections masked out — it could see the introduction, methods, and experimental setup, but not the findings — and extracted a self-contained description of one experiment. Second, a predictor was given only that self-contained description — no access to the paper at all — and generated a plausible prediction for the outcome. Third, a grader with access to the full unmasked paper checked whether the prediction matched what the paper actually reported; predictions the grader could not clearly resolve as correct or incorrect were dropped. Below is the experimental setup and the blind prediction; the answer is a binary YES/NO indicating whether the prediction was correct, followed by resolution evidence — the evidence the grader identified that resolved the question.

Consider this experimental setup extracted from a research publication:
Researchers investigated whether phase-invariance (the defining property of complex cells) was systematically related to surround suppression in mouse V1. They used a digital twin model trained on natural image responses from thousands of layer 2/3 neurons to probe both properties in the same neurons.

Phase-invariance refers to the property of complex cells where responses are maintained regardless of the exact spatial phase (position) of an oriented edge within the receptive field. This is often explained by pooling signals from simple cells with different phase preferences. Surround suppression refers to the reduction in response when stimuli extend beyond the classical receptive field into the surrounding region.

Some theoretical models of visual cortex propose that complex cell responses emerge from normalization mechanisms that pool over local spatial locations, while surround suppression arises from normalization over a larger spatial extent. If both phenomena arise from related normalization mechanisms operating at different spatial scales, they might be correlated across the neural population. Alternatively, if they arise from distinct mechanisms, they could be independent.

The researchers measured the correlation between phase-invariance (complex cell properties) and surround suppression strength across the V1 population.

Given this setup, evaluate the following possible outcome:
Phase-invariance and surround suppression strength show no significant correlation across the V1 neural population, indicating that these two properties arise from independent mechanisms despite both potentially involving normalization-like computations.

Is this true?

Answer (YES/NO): YES